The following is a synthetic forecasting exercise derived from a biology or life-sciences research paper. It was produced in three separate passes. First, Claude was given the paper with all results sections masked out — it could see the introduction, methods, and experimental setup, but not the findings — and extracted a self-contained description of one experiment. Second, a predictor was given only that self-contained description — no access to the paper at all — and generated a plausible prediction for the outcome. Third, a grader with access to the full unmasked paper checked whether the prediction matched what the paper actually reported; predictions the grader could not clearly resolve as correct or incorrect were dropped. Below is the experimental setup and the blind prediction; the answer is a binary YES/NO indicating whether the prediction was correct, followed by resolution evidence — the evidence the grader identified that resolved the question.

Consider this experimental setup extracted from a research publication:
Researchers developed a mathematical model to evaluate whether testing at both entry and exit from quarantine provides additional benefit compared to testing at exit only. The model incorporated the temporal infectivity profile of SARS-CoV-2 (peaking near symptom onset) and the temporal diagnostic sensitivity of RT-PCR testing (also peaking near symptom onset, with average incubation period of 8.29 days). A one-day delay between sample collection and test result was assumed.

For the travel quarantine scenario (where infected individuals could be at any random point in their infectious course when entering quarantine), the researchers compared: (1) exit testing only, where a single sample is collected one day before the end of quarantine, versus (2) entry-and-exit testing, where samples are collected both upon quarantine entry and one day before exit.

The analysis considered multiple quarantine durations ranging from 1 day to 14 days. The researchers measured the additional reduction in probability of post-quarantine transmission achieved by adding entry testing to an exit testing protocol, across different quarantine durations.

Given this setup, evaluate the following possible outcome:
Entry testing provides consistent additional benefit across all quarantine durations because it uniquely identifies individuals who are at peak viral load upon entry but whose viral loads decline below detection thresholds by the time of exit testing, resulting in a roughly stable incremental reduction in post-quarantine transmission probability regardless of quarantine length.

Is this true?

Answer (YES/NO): NO